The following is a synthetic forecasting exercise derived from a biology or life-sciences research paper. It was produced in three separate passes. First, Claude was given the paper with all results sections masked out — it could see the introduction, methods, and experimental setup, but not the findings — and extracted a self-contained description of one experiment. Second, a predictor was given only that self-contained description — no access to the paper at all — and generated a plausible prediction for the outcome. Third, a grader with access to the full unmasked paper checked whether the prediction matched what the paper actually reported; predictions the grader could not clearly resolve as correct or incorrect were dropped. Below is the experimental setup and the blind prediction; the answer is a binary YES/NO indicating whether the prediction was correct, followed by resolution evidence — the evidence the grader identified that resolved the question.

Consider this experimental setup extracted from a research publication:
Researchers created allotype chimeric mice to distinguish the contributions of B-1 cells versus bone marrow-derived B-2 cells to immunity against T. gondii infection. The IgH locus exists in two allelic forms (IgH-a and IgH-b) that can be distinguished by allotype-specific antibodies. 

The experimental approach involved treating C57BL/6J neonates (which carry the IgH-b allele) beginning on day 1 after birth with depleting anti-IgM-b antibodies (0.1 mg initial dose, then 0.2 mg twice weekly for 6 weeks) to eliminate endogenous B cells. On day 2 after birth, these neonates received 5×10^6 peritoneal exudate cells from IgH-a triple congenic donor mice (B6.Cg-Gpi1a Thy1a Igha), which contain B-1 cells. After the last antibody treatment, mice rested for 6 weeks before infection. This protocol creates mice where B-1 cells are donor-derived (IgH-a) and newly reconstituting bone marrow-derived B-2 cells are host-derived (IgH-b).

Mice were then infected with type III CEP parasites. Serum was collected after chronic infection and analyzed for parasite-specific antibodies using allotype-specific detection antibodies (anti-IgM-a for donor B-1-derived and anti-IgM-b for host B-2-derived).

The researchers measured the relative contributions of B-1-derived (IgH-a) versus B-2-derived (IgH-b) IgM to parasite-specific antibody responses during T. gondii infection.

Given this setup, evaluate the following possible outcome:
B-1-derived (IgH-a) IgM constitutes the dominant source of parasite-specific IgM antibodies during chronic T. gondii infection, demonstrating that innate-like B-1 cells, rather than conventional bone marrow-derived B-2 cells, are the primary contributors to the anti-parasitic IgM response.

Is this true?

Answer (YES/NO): NO